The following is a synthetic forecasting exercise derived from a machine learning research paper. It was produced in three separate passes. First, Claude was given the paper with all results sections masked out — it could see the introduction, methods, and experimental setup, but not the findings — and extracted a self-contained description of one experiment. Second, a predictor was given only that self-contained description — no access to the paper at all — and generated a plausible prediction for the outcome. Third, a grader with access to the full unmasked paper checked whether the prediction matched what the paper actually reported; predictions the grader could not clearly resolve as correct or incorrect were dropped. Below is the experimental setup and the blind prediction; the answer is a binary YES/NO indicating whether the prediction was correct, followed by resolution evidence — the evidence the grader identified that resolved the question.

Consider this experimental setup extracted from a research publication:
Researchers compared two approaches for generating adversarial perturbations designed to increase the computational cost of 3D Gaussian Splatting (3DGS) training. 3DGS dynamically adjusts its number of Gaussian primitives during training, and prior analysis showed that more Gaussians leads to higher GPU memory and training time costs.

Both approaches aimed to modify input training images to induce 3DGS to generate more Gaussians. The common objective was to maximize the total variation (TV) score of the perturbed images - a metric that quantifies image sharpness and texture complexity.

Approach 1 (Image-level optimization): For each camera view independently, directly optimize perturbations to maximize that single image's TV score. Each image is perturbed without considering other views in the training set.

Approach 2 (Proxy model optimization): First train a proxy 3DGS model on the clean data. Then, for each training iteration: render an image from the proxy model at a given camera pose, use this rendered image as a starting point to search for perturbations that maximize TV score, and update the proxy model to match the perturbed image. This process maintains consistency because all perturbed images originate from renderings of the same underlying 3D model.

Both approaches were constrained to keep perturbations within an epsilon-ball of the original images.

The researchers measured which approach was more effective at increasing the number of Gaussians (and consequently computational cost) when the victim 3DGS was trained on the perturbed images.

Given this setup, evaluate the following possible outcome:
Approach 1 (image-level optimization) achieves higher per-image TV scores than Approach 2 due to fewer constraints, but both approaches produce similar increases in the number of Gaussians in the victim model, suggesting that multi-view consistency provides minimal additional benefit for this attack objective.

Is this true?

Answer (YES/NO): NO